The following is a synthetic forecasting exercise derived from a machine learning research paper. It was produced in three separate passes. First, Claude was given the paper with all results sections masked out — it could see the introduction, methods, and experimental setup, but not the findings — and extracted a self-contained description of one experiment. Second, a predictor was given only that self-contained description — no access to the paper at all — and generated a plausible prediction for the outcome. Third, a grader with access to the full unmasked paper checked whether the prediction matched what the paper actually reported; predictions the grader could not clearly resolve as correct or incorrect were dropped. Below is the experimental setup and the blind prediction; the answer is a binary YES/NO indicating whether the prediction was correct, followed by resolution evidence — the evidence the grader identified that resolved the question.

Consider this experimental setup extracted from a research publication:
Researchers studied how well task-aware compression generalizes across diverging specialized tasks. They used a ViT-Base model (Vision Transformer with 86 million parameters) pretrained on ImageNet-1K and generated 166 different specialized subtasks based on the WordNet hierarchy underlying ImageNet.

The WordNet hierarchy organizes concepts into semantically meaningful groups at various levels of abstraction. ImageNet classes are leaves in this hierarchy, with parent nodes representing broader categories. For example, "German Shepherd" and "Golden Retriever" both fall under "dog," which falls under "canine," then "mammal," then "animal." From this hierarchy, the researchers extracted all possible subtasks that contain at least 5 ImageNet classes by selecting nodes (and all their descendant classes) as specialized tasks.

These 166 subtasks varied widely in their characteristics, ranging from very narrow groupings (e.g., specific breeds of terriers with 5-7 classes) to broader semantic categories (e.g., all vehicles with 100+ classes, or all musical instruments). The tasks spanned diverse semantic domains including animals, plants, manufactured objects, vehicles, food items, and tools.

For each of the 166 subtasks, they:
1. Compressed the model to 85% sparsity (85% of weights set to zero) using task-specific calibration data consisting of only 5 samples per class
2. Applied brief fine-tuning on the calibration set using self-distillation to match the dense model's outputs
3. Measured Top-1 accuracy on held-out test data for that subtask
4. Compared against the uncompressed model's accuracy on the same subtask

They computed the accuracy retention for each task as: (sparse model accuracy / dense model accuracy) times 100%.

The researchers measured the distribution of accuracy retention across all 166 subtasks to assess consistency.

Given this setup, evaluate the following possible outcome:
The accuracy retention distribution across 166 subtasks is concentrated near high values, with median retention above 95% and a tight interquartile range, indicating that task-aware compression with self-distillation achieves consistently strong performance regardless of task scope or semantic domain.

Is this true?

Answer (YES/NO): NO